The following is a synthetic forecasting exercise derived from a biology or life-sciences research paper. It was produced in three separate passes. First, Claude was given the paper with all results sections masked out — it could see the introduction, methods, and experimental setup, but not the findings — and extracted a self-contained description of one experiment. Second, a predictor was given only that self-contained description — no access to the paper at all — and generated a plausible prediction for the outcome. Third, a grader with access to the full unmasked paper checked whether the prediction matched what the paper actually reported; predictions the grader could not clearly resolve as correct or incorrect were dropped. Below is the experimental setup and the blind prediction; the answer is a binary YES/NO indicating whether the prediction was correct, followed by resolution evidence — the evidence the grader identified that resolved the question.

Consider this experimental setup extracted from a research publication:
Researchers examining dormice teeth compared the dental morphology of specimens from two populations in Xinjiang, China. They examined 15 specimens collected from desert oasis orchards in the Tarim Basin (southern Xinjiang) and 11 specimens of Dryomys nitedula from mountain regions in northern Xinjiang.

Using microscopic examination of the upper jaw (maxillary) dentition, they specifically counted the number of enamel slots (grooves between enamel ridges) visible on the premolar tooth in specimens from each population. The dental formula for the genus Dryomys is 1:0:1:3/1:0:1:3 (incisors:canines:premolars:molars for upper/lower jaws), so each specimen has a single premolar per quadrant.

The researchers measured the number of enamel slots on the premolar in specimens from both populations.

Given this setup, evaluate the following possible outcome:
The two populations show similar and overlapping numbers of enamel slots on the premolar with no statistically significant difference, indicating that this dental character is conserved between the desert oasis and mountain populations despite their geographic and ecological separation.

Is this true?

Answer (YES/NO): NO